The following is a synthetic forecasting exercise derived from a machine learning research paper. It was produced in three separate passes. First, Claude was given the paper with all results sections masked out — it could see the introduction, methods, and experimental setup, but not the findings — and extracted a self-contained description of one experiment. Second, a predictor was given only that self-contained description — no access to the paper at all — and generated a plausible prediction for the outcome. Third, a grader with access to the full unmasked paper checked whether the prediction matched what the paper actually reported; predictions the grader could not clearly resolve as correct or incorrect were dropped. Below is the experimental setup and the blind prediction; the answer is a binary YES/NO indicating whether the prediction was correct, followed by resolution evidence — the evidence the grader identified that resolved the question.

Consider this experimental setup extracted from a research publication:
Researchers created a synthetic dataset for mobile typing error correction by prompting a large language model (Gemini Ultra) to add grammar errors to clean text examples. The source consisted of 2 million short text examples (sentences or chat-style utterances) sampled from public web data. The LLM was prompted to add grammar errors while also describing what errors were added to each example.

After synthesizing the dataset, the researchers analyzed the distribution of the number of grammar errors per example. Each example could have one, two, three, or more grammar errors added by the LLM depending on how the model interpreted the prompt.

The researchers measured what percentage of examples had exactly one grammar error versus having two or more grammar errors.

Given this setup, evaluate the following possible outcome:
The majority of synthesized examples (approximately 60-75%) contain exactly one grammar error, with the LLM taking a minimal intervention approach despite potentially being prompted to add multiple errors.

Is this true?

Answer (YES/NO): NO